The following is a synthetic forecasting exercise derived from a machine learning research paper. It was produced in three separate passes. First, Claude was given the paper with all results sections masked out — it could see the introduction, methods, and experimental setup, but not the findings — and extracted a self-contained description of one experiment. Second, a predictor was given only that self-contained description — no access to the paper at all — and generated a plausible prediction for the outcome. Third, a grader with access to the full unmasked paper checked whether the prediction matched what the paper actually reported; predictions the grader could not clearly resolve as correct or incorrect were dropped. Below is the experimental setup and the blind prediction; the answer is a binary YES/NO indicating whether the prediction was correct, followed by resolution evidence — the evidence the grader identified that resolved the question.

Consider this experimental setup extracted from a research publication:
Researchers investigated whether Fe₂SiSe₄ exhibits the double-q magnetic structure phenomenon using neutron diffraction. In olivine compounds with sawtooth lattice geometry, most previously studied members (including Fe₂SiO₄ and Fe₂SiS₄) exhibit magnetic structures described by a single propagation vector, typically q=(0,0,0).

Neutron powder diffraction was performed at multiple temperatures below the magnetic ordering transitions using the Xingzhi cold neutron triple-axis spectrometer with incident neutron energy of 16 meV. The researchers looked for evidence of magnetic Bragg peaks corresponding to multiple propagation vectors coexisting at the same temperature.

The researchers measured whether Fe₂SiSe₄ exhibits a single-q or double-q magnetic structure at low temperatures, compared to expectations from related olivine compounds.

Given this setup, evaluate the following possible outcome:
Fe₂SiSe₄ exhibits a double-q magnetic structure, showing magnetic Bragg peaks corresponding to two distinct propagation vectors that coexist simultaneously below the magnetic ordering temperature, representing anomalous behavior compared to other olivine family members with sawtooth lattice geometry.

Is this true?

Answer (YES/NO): YES